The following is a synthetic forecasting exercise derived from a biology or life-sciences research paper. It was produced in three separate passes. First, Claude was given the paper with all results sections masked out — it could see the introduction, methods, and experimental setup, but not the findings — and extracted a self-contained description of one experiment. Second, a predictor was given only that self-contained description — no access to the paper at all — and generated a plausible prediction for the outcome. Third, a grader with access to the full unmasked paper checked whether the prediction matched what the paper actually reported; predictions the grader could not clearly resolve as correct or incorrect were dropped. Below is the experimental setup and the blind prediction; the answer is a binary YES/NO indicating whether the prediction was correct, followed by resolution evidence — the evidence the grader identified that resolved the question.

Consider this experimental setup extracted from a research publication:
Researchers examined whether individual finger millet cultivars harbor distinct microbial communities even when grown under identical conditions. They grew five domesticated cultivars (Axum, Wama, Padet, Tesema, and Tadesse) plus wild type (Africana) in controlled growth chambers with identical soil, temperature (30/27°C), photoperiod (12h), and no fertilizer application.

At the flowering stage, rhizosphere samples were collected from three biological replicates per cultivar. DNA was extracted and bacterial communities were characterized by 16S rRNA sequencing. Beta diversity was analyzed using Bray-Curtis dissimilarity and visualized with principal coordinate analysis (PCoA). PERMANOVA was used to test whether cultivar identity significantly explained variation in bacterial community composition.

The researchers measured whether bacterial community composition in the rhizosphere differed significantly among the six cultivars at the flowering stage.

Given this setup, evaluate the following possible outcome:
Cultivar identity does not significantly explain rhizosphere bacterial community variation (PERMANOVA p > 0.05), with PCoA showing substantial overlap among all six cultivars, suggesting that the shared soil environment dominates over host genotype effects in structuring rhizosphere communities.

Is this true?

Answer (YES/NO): YES